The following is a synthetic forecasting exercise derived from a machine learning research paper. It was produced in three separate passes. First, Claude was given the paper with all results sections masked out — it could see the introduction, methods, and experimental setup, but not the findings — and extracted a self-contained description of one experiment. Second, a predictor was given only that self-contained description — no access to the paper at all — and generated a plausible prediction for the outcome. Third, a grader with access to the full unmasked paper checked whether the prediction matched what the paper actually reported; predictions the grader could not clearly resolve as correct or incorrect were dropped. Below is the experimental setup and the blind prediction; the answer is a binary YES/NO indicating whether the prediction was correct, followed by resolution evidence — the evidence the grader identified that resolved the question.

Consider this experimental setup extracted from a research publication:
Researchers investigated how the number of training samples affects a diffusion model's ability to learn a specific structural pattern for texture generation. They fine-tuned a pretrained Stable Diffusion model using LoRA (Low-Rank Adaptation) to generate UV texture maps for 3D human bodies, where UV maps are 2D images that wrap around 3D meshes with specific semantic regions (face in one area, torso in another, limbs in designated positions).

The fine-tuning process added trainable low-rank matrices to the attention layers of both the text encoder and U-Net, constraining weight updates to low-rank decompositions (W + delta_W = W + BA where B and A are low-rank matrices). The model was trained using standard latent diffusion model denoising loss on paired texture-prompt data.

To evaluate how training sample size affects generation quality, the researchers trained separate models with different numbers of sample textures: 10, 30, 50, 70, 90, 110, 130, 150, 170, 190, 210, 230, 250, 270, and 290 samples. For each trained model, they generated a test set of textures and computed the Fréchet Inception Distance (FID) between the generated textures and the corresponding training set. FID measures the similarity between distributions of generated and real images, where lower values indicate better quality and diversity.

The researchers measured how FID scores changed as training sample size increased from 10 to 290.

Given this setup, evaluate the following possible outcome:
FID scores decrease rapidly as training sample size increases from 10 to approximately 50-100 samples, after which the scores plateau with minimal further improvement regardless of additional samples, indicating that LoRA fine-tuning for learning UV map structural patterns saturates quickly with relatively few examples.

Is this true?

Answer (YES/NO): YES